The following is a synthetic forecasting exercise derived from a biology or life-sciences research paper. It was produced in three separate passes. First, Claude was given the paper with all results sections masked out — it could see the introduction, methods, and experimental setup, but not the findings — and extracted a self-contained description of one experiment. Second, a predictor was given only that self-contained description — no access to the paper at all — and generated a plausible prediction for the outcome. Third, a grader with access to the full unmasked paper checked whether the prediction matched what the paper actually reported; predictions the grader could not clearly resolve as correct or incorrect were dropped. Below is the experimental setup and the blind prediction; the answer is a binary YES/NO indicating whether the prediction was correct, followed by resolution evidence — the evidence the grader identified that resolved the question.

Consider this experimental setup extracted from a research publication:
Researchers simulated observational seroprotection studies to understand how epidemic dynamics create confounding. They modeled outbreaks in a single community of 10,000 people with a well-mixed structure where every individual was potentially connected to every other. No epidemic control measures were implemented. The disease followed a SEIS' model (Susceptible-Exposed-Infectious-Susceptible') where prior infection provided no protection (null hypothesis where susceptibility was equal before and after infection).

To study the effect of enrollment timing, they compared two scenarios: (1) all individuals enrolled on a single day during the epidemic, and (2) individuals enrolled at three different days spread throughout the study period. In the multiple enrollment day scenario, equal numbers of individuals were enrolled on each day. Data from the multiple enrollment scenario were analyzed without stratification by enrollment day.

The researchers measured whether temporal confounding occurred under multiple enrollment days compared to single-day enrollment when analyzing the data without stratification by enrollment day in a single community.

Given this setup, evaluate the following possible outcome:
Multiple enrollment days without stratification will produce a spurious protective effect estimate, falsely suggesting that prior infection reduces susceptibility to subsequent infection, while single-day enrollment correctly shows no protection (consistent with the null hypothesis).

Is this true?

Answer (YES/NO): NO